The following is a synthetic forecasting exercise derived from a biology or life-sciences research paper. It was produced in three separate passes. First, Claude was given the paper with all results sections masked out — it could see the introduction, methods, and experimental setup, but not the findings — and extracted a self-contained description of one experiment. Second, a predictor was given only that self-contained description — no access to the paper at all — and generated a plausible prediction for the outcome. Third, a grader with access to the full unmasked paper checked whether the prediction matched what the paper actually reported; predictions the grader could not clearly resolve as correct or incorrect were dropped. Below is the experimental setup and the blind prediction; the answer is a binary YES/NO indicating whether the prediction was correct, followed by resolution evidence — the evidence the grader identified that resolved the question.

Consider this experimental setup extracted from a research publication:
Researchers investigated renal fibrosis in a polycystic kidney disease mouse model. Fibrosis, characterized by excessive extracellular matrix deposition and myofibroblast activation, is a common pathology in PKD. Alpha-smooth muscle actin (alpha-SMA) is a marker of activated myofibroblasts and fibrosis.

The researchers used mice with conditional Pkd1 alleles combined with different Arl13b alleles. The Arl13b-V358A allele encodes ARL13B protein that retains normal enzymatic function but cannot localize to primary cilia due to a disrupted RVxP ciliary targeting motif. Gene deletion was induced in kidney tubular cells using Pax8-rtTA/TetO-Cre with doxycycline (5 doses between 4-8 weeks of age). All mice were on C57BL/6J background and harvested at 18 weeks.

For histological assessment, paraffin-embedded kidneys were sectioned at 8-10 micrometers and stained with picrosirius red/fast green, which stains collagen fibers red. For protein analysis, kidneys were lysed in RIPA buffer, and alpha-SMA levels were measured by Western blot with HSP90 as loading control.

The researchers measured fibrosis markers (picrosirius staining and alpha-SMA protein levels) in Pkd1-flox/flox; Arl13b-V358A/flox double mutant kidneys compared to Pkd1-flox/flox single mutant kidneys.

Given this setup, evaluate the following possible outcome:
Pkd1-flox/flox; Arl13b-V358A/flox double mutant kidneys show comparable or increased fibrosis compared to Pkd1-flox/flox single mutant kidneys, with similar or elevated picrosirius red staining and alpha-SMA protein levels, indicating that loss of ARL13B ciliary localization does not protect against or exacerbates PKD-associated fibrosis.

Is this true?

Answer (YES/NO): NO